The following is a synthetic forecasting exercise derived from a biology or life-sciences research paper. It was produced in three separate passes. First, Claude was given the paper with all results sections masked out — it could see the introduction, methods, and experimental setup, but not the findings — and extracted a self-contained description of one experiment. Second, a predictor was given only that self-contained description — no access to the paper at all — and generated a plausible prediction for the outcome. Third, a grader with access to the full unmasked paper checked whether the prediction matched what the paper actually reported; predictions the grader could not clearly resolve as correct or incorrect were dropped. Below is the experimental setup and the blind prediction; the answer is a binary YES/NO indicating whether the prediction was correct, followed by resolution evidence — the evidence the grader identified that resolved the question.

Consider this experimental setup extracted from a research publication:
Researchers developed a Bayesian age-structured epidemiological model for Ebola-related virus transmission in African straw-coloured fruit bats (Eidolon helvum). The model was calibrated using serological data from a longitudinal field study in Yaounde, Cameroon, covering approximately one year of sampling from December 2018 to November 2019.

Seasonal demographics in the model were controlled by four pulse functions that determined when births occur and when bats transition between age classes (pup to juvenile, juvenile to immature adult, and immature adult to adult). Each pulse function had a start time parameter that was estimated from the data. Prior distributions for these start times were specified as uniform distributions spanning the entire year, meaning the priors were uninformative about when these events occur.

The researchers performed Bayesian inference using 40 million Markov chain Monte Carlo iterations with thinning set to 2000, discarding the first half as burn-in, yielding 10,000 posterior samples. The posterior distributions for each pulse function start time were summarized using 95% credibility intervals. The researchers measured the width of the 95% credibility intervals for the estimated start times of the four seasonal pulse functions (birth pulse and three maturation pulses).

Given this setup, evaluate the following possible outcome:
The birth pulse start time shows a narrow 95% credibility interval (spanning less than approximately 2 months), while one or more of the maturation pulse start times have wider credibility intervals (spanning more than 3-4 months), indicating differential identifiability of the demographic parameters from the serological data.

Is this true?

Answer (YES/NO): NO